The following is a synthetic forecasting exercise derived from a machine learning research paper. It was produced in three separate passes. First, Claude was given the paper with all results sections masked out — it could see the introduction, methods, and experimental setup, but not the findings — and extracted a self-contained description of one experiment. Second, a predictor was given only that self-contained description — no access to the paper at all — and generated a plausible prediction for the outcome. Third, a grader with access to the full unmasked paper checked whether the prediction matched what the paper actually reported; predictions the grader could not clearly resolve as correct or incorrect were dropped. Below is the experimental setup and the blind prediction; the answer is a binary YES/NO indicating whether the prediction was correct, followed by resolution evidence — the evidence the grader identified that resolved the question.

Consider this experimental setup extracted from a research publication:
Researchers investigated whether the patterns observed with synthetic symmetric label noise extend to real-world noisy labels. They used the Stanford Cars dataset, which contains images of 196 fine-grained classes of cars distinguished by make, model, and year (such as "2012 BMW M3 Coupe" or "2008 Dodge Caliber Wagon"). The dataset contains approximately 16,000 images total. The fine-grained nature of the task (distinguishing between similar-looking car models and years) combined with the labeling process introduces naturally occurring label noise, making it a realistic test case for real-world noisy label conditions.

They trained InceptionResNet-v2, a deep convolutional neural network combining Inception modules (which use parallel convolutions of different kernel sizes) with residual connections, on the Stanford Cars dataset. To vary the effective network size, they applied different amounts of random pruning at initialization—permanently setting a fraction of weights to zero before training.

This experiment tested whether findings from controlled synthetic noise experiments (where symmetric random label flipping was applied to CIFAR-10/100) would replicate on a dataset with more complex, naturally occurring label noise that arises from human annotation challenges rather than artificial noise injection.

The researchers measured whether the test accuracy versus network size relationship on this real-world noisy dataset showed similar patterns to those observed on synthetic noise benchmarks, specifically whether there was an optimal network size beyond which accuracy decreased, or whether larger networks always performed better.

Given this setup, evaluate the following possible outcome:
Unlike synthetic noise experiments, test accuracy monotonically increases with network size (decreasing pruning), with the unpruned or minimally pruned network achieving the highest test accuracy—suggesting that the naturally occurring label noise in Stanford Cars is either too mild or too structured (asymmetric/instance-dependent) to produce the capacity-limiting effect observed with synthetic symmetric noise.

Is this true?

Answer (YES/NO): NO